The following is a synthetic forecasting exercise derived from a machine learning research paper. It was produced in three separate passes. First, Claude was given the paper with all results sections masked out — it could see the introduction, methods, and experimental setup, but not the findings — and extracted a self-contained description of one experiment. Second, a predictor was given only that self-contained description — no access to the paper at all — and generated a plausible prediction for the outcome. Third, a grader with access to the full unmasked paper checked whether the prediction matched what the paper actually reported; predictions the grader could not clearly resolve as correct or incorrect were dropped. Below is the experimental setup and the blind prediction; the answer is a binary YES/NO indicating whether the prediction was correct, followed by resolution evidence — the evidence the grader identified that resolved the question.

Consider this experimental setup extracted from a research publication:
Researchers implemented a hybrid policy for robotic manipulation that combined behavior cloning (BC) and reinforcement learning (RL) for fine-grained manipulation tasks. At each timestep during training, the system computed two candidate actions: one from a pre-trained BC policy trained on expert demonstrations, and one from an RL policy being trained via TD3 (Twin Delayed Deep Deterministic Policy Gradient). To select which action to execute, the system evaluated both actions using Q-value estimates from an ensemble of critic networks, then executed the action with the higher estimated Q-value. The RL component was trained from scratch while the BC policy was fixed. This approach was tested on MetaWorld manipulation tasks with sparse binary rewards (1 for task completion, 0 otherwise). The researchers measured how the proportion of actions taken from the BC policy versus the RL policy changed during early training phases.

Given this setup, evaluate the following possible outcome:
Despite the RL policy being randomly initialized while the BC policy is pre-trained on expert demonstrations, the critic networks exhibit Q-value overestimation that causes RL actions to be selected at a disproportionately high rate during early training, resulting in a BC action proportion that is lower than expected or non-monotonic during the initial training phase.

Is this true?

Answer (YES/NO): YES